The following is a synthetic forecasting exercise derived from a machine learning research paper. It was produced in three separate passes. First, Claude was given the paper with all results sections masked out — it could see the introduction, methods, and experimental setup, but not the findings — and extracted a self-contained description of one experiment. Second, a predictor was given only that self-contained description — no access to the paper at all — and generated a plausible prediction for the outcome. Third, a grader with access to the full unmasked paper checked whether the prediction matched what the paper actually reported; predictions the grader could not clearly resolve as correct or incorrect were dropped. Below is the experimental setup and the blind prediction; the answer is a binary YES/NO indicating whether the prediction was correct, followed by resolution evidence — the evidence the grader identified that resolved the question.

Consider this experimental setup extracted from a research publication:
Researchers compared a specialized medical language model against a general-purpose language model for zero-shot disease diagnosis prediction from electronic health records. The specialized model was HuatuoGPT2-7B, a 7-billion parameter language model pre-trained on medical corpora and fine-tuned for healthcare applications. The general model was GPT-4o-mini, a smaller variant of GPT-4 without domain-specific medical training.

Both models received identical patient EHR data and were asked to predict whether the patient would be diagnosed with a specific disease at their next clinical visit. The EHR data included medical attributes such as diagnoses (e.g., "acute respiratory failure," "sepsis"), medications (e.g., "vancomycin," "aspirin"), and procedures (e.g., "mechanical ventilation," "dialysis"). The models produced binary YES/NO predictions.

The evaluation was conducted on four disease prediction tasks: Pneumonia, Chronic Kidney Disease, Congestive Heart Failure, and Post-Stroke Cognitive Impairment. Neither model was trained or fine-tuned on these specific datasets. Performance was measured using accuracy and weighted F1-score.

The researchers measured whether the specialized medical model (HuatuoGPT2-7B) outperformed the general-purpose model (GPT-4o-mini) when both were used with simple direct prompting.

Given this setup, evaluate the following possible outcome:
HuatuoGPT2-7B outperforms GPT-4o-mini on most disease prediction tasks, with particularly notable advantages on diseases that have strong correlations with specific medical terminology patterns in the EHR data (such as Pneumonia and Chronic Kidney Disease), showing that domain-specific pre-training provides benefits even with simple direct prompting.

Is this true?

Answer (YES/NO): NO